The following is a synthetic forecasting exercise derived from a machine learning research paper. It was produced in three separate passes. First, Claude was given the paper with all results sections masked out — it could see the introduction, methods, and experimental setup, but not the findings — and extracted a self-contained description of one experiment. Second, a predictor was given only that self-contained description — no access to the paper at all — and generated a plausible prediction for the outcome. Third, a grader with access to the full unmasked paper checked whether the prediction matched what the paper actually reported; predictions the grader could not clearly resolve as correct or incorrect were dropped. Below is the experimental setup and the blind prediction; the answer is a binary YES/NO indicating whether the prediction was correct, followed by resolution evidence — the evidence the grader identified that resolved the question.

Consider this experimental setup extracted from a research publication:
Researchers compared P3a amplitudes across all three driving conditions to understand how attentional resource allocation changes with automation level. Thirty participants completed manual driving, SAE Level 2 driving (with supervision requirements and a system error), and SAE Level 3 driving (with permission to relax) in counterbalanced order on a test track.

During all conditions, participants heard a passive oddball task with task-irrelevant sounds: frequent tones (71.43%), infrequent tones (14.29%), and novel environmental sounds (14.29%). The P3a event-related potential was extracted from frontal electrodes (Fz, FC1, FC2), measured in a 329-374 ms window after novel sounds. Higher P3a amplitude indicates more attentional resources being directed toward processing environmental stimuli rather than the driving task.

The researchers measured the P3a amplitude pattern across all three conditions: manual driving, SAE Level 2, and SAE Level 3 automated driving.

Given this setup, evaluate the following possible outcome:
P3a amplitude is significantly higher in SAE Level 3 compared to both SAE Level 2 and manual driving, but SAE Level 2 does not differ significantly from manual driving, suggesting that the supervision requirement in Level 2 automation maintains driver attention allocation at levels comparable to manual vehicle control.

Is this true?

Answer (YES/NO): NO